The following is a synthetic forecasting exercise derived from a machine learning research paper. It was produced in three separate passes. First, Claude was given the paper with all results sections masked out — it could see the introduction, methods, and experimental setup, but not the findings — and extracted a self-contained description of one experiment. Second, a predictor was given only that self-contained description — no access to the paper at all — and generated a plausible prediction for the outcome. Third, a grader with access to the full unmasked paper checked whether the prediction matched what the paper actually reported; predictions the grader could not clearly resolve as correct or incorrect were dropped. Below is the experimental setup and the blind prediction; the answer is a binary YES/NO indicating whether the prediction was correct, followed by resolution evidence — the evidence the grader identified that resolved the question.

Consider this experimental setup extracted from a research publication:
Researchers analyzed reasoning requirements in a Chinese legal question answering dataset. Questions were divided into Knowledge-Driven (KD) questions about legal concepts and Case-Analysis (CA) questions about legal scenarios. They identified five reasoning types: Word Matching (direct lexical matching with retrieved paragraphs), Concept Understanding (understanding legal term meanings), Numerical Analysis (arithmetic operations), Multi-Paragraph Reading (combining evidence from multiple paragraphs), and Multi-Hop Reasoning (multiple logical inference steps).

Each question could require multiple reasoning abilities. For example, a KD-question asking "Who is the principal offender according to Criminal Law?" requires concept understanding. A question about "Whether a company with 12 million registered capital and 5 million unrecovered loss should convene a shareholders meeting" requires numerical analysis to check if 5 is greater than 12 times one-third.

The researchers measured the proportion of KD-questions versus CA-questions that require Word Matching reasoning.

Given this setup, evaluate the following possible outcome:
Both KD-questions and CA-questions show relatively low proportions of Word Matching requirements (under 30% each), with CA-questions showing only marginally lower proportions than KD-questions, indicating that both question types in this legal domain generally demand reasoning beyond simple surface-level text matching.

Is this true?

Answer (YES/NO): NO